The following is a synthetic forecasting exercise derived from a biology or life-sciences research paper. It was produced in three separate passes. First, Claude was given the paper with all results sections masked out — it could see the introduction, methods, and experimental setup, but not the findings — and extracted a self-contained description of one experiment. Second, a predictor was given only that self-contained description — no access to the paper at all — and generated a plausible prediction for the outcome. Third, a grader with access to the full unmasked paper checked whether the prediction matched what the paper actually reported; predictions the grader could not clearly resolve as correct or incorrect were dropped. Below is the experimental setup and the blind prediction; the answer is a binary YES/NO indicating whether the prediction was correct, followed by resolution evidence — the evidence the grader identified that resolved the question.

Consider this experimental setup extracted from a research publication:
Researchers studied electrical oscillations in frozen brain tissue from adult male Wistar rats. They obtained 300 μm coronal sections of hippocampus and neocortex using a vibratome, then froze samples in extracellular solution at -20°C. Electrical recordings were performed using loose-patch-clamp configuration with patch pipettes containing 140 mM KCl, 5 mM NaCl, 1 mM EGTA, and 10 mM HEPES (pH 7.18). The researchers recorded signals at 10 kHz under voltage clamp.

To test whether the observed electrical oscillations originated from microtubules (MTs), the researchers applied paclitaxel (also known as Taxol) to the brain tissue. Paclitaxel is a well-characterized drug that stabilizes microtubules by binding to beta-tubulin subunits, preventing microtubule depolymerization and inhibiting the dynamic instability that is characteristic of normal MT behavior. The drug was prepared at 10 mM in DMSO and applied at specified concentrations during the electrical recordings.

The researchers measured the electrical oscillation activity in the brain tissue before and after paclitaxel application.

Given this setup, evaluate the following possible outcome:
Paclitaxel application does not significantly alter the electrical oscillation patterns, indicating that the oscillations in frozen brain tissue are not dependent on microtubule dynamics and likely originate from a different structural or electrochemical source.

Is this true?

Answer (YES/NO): NO